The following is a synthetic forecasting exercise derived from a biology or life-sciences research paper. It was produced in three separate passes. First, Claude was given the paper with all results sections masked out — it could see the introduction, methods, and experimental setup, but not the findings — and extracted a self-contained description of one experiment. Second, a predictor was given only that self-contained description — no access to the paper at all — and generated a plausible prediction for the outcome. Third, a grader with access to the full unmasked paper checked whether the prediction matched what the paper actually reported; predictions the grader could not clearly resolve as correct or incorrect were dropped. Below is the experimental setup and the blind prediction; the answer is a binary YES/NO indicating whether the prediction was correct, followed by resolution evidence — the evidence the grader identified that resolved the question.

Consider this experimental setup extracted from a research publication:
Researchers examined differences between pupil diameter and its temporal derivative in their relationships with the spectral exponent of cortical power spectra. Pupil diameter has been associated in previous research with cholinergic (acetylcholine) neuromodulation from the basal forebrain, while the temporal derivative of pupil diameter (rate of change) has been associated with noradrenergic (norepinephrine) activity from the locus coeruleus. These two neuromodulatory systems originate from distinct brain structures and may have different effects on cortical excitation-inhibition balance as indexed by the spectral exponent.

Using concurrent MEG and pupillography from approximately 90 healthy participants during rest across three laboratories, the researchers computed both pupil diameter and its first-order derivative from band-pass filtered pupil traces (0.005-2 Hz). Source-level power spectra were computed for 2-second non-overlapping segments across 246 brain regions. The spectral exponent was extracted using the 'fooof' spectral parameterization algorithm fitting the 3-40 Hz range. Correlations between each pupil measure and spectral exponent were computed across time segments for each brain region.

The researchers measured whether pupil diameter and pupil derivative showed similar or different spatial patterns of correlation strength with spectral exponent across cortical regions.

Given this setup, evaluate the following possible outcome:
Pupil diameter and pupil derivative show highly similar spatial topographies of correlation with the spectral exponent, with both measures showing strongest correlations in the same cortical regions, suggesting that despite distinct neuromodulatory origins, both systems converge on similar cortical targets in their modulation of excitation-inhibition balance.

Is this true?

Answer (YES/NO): NO